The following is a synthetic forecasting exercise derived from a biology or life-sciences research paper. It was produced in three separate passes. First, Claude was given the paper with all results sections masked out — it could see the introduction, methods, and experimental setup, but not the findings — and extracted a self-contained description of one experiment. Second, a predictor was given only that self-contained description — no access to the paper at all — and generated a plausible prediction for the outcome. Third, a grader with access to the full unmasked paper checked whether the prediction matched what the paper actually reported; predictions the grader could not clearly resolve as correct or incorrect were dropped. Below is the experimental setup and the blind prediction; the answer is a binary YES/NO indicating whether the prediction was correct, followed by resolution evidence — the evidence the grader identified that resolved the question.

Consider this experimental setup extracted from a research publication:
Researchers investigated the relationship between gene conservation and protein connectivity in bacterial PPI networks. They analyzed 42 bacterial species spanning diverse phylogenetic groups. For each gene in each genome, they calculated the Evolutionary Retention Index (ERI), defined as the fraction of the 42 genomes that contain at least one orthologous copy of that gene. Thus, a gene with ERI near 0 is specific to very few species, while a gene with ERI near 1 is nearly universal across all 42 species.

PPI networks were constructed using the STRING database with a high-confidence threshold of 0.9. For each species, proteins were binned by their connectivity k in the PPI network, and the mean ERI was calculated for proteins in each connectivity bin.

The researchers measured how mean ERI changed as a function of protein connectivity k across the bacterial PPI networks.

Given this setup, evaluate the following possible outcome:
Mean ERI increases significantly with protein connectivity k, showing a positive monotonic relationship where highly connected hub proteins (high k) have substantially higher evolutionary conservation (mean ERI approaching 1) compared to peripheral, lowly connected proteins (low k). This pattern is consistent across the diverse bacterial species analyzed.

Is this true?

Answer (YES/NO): YES